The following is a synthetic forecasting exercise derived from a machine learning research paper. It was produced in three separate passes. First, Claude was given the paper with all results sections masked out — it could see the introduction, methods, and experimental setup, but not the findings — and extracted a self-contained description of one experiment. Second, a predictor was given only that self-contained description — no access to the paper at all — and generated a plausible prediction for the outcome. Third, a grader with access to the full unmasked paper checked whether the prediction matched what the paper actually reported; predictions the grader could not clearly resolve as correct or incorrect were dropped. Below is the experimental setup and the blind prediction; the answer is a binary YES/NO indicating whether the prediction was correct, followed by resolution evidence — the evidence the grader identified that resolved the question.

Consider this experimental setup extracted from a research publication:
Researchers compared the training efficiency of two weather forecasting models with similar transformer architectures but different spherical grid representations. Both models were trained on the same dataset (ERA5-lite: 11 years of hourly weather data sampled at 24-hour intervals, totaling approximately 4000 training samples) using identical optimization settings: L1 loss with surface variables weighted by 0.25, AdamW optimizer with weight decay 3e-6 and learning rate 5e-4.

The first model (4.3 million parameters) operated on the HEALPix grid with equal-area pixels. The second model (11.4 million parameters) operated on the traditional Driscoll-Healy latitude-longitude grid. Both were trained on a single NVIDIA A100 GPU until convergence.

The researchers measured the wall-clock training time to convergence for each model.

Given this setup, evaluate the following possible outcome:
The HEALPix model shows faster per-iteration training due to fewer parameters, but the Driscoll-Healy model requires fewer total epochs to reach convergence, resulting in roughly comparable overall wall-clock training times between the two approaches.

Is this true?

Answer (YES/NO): NO